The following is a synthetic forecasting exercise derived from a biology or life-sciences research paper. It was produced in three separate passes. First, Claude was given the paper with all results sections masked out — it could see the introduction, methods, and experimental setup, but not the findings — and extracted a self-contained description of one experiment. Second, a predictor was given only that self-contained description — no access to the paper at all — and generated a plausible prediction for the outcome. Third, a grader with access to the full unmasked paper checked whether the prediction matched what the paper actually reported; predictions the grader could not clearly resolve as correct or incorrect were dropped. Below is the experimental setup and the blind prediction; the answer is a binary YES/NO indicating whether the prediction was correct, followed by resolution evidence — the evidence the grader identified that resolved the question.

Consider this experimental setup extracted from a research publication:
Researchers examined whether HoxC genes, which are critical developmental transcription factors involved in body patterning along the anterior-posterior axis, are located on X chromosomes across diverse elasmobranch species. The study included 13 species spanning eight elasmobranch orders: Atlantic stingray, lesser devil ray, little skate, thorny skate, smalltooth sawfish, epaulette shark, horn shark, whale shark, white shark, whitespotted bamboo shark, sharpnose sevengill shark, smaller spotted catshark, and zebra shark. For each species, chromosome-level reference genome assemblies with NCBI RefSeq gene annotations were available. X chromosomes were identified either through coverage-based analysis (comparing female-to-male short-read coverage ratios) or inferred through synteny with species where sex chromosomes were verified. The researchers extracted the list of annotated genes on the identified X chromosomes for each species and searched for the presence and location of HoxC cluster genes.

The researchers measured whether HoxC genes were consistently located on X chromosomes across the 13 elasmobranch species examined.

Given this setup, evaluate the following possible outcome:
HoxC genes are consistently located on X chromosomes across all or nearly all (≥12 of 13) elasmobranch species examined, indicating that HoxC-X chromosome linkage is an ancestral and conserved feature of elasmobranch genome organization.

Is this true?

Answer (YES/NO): NO